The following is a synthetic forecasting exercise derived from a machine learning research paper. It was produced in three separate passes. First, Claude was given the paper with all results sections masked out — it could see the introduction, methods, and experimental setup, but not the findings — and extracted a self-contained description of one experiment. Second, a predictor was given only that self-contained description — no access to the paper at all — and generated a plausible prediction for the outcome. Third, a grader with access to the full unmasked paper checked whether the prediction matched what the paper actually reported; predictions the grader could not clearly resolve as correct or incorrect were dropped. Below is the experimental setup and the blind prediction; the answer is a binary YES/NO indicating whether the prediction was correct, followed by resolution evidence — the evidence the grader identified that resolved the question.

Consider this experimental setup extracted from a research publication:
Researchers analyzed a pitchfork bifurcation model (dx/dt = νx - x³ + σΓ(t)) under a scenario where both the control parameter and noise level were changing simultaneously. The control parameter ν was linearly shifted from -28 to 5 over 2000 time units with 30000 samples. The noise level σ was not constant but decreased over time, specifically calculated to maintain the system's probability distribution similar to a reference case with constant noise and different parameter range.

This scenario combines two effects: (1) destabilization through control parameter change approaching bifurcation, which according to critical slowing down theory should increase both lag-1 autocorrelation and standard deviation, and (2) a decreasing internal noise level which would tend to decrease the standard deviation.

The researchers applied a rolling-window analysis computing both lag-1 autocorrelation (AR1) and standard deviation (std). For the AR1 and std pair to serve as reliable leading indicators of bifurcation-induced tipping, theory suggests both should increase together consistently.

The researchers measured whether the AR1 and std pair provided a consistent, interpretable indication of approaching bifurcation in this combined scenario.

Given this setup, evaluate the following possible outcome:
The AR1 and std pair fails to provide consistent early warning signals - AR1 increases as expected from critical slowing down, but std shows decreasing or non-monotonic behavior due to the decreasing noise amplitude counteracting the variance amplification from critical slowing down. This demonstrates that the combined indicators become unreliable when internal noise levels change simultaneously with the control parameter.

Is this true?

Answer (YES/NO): YES